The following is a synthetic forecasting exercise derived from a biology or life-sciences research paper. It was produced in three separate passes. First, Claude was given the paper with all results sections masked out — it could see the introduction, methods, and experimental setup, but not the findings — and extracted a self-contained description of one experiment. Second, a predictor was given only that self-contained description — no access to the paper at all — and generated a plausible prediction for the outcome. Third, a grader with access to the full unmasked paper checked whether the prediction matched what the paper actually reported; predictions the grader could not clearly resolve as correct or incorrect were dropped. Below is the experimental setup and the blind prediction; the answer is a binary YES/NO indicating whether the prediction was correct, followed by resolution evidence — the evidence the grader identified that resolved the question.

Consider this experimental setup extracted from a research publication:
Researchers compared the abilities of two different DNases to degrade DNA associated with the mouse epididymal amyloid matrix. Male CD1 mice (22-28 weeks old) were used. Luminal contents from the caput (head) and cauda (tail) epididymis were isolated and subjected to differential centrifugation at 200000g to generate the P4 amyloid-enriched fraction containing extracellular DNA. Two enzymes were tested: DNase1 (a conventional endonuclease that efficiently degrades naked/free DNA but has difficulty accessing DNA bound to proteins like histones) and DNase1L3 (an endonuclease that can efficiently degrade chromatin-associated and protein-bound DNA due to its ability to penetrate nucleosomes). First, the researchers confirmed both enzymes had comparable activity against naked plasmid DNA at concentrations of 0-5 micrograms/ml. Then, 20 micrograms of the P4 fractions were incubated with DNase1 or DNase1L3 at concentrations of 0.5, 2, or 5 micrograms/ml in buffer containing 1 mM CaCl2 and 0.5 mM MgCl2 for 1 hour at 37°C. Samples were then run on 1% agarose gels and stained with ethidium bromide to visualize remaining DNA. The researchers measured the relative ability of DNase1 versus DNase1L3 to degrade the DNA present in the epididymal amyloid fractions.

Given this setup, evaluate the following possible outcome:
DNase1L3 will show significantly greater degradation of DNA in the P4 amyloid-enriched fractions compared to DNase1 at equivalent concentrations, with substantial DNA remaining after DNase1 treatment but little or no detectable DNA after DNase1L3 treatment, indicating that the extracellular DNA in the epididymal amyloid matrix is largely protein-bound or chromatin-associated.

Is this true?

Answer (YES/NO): NO